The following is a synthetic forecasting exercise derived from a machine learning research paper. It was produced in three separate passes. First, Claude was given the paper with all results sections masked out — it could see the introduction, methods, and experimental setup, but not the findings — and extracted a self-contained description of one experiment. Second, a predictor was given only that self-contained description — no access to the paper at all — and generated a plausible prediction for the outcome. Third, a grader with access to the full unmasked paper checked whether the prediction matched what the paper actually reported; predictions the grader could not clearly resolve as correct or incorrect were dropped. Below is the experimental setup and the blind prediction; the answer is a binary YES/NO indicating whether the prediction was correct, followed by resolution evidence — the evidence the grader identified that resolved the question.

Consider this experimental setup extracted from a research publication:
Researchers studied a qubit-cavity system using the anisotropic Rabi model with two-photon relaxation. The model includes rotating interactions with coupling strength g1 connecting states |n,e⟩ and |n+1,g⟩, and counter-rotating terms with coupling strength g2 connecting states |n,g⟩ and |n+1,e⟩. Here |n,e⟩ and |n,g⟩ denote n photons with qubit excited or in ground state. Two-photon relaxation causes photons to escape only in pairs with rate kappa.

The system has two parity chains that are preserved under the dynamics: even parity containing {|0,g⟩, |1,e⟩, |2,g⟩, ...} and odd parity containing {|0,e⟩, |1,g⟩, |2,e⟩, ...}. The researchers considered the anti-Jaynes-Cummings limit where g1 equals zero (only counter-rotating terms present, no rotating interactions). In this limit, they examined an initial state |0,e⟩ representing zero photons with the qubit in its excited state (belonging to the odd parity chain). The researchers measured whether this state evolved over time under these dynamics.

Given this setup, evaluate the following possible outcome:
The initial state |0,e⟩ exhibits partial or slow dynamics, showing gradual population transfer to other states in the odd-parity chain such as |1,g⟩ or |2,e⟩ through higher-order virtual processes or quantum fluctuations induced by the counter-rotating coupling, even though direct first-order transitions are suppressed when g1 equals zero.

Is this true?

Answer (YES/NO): NO